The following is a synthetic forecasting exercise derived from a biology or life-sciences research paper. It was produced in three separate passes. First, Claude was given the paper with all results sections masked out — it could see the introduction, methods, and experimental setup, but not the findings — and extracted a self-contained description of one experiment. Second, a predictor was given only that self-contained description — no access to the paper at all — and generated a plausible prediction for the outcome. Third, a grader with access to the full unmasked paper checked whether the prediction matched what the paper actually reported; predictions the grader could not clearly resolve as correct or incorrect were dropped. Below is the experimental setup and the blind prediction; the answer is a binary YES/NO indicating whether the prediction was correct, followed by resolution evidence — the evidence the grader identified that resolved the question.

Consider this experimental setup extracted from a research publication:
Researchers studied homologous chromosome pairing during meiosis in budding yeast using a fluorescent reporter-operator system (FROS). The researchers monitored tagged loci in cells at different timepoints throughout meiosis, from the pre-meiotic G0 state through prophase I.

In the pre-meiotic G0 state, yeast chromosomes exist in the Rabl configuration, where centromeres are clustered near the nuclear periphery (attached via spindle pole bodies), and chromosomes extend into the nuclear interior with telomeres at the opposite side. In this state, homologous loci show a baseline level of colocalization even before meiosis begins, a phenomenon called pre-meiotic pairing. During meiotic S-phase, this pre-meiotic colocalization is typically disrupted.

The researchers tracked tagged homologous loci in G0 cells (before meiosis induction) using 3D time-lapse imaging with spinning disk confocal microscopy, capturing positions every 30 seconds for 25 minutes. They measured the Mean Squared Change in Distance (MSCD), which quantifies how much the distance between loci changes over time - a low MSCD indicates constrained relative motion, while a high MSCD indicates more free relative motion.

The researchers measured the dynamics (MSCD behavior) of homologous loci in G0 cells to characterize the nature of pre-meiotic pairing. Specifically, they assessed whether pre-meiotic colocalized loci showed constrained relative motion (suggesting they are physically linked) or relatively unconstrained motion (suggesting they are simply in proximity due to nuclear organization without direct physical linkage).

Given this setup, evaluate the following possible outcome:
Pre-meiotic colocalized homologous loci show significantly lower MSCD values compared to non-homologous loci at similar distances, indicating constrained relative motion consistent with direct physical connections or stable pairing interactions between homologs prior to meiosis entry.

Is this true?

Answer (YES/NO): NO